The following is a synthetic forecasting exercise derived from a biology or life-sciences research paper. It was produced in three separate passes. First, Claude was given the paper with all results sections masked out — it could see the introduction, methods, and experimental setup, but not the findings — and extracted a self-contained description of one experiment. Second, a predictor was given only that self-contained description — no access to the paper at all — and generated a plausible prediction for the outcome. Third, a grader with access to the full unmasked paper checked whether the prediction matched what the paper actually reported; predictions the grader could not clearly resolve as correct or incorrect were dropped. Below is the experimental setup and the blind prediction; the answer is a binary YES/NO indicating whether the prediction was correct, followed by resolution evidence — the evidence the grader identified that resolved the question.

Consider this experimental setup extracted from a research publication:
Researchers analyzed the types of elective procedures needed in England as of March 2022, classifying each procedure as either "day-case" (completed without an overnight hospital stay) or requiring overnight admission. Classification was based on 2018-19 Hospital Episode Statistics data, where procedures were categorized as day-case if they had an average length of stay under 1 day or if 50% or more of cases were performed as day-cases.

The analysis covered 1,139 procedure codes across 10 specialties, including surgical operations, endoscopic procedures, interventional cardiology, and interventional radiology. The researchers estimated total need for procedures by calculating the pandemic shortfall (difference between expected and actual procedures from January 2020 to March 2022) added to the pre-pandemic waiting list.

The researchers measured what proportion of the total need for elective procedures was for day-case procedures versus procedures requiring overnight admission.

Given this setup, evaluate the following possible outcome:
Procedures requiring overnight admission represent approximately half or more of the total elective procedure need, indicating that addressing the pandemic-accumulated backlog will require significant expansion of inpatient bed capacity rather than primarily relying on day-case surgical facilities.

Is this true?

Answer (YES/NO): NO